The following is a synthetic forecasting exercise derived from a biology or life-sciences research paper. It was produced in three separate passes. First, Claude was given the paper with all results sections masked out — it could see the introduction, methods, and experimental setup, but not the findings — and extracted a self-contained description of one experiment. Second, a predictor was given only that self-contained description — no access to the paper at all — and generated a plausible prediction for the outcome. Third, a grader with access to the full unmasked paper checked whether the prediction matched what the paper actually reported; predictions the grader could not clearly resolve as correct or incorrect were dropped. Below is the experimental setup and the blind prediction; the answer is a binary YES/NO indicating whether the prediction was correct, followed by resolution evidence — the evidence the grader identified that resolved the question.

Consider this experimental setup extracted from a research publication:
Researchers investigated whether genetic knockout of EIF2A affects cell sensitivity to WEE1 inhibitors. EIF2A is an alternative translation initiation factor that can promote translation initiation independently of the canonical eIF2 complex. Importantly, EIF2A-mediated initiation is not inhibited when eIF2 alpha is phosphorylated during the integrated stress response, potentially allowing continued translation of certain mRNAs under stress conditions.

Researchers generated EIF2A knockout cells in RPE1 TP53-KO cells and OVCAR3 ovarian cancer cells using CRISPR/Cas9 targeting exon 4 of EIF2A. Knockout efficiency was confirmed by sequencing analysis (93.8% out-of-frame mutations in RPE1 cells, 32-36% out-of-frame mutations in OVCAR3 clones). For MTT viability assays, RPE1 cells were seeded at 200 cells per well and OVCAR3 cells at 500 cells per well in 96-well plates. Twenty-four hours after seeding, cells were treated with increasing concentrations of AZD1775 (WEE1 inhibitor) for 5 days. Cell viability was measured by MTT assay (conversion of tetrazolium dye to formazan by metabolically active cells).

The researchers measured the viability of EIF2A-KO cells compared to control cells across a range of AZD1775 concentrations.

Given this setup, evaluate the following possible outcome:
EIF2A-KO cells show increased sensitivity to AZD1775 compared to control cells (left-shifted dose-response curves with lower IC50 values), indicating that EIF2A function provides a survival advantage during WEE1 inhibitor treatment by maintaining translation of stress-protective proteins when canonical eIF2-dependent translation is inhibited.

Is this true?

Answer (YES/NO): YES